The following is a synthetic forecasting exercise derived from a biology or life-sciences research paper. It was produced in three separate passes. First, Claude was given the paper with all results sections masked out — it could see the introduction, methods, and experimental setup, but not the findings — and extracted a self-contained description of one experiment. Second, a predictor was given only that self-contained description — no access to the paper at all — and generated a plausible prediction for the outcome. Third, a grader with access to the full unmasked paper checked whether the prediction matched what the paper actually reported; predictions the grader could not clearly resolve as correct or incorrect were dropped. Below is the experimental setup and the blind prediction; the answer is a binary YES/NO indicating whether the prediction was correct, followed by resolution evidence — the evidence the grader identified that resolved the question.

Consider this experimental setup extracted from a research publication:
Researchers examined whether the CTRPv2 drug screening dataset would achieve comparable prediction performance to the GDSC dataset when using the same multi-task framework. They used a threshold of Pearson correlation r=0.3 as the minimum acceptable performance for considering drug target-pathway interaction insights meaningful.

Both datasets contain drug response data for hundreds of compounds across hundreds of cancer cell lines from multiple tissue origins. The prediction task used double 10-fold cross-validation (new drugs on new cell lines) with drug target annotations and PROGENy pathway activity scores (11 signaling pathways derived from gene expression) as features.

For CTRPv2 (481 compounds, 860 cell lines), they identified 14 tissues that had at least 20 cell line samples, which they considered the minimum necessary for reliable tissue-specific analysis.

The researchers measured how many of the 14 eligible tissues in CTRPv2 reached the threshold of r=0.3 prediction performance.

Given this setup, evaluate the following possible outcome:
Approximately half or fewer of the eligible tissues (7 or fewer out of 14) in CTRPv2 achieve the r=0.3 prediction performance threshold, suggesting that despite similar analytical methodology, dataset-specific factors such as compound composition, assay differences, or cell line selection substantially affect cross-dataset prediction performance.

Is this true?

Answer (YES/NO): YES